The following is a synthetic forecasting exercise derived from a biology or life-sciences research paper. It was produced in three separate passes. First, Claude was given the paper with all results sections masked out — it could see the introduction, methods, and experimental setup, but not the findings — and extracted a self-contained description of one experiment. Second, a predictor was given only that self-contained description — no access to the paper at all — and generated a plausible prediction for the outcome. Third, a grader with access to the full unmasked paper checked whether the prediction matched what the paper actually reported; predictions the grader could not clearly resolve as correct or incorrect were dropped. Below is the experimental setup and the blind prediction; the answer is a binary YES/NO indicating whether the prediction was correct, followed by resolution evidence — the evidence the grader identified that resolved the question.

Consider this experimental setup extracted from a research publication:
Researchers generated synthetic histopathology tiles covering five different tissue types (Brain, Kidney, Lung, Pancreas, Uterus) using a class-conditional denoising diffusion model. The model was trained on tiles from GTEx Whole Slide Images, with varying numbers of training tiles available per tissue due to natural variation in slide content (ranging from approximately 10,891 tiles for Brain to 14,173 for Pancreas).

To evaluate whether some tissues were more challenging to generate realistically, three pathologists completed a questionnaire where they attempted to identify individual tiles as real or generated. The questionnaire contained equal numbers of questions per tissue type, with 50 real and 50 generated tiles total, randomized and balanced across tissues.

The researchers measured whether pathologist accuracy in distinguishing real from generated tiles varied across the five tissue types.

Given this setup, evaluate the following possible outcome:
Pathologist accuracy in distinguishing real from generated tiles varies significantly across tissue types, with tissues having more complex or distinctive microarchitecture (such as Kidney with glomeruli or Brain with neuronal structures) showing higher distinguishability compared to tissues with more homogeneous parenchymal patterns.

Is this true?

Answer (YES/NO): NO